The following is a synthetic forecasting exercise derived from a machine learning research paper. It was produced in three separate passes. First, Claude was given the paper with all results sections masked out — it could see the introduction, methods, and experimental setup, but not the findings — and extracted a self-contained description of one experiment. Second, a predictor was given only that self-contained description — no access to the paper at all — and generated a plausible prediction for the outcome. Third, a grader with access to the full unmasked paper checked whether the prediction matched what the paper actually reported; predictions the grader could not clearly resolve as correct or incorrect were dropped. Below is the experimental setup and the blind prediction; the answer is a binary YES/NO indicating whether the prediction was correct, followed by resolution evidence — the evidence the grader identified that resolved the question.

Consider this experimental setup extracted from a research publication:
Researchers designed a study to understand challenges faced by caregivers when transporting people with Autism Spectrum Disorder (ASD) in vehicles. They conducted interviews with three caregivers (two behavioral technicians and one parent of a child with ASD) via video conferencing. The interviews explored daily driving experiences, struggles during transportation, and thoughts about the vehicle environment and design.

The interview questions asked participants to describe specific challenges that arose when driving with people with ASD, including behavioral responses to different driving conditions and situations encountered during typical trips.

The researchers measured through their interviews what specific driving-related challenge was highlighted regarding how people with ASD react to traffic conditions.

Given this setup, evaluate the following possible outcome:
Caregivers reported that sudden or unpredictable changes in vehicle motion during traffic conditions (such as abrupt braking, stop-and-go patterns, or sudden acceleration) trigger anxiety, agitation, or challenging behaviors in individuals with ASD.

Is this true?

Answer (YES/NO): NO